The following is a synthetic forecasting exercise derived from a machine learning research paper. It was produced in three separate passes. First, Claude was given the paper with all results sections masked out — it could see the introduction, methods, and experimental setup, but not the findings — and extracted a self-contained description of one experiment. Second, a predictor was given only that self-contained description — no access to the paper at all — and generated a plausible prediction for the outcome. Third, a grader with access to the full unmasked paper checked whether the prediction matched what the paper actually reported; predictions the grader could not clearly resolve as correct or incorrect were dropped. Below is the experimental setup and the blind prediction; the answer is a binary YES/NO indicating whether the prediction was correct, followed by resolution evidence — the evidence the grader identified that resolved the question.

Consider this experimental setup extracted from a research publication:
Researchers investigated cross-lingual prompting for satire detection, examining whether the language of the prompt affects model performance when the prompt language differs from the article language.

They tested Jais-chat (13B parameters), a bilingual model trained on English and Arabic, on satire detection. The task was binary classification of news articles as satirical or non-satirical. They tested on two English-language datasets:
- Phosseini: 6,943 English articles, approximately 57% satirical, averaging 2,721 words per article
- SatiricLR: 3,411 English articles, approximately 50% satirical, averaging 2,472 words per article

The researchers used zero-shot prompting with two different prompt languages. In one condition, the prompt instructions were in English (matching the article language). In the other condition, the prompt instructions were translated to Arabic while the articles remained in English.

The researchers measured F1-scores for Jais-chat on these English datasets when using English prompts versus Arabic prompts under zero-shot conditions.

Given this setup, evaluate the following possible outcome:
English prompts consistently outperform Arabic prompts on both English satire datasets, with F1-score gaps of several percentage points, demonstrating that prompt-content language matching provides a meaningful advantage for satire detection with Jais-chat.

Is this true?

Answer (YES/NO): NO